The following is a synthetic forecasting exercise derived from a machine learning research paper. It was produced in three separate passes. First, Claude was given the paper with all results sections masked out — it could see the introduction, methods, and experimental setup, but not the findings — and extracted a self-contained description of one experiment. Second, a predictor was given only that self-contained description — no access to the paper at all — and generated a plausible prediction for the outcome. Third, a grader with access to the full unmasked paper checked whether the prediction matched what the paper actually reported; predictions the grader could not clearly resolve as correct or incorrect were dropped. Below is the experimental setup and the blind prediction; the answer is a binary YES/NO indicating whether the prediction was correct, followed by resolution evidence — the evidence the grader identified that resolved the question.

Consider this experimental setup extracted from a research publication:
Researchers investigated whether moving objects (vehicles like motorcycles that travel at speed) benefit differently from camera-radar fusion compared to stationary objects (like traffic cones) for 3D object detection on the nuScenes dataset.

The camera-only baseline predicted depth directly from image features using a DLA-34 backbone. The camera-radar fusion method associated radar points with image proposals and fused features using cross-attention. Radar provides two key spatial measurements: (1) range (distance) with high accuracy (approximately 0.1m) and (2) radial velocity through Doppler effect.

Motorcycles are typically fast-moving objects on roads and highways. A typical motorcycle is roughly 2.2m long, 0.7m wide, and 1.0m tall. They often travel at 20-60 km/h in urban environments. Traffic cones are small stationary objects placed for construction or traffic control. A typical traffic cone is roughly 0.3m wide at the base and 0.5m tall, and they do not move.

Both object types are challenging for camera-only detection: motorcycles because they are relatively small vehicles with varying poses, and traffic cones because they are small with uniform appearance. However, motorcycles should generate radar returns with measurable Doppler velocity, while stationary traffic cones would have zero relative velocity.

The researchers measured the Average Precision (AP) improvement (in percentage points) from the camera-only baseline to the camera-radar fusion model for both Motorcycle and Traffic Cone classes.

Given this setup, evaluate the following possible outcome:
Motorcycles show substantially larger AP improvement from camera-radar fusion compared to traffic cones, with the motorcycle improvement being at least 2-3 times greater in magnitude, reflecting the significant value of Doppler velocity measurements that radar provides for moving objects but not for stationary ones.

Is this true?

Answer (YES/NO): YES